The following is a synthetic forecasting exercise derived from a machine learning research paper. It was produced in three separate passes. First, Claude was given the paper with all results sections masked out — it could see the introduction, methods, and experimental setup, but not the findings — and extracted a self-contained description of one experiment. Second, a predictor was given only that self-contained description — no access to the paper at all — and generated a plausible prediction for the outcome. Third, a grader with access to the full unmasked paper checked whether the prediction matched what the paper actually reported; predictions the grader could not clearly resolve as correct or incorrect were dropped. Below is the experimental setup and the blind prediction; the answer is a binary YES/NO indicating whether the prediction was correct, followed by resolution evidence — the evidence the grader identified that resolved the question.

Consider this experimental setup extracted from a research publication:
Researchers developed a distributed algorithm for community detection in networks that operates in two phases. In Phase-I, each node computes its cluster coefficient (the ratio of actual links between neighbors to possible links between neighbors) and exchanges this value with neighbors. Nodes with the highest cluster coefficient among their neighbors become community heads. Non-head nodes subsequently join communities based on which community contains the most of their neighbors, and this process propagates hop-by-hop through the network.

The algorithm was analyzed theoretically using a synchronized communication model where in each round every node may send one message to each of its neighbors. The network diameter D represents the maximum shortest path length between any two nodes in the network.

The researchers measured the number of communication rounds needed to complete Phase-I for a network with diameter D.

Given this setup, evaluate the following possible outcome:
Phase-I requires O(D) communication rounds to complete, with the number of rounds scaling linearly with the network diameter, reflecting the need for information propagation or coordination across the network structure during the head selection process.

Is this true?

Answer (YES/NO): YES